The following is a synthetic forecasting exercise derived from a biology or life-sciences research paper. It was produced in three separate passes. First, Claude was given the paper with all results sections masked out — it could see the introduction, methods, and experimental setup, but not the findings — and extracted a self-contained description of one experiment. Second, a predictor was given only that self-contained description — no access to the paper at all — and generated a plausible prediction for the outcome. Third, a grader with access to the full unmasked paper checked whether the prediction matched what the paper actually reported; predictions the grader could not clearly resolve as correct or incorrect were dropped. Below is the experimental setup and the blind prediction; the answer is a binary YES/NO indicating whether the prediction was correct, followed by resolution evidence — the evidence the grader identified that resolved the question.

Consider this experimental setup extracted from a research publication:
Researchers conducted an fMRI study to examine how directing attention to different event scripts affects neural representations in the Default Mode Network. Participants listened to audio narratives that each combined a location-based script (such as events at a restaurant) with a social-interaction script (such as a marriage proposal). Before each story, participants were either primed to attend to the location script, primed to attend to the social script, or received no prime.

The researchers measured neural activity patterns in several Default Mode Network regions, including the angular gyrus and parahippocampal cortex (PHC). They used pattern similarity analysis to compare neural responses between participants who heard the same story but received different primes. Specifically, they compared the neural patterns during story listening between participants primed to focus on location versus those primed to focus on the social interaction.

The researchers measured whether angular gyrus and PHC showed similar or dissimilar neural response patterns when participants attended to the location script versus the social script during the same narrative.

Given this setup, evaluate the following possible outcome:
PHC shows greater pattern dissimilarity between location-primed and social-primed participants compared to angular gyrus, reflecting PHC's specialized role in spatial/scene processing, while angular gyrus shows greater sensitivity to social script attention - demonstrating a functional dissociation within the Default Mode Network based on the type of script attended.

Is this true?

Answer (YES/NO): NO